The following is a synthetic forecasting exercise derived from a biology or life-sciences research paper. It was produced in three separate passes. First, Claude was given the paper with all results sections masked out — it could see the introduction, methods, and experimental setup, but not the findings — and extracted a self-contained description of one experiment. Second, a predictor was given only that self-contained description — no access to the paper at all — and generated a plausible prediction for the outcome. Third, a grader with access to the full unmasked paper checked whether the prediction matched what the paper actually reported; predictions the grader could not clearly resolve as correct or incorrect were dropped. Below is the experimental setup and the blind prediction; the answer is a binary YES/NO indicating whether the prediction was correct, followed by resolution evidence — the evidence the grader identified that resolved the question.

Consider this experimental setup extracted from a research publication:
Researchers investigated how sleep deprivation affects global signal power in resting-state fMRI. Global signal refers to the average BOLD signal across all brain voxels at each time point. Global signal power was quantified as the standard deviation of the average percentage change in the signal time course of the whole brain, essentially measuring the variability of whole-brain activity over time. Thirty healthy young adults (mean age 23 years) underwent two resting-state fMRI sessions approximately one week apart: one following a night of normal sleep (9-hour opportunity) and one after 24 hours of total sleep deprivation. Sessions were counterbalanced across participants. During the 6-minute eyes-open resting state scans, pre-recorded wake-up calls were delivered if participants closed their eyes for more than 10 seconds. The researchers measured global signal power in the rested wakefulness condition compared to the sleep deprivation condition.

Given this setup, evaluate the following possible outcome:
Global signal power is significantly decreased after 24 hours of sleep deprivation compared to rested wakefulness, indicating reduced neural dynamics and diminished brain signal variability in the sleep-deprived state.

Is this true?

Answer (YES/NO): NO